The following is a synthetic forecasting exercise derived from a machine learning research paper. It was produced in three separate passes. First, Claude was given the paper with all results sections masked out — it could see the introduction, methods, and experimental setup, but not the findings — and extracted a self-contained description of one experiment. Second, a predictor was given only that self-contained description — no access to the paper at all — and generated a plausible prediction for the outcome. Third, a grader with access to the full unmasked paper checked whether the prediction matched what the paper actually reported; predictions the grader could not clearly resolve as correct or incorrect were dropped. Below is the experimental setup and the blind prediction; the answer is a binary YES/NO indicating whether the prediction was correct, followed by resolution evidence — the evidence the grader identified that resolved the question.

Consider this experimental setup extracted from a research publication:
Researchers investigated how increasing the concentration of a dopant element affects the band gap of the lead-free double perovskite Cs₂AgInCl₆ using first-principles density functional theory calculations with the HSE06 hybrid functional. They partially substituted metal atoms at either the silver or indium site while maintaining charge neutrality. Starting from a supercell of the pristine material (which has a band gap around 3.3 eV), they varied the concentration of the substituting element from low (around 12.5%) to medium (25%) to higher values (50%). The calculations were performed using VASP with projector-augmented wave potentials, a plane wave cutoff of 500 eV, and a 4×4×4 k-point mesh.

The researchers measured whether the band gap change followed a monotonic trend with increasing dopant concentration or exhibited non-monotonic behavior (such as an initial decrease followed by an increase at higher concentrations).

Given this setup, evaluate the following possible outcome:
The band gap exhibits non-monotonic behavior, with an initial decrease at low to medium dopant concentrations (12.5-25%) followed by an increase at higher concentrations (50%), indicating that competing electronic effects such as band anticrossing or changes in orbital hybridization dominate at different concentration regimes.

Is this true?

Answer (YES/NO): NO